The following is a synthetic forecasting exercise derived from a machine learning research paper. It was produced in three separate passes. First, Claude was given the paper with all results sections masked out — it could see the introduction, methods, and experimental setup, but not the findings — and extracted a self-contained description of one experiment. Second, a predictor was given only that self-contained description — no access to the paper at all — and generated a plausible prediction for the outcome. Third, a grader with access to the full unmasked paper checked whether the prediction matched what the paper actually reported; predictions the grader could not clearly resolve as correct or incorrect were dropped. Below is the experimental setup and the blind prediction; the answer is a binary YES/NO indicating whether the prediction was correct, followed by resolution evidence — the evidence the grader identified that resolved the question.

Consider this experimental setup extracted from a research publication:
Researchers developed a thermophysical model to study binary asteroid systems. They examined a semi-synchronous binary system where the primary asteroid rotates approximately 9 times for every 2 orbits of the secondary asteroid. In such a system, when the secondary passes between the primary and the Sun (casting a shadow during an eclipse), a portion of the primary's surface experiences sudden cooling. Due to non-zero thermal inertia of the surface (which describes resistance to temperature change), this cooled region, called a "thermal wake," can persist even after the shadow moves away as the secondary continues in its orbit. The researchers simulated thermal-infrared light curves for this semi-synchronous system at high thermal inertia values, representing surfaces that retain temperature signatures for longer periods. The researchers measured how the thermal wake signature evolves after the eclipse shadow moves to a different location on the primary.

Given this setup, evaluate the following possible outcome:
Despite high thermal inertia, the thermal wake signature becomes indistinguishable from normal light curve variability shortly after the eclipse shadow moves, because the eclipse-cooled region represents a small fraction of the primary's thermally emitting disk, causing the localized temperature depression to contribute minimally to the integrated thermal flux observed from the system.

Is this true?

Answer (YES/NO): NO